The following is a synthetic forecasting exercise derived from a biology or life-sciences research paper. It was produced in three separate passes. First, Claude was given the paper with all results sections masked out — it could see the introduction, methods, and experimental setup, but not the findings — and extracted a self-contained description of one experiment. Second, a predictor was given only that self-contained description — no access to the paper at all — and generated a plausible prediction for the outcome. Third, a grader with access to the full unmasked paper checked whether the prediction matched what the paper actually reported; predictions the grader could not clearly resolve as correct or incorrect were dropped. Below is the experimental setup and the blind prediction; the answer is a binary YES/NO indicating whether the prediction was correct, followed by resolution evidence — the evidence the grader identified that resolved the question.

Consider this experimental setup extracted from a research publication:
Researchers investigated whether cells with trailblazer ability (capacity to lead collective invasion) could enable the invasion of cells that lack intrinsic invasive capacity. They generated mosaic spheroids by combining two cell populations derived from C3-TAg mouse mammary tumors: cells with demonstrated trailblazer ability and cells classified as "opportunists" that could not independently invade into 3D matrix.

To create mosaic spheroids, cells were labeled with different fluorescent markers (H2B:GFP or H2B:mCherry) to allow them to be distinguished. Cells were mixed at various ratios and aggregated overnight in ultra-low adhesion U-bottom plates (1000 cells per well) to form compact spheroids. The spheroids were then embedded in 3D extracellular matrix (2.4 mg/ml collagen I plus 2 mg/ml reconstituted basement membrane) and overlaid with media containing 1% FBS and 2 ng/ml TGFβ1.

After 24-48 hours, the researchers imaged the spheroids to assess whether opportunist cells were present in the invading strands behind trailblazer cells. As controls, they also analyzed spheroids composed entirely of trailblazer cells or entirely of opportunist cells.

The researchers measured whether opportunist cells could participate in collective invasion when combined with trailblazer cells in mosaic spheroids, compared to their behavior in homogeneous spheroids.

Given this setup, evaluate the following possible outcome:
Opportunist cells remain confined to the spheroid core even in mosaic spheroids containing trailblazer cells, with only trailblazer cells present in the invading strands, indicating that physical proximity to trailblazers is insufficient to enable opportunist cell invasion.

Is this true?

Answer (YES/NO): NO